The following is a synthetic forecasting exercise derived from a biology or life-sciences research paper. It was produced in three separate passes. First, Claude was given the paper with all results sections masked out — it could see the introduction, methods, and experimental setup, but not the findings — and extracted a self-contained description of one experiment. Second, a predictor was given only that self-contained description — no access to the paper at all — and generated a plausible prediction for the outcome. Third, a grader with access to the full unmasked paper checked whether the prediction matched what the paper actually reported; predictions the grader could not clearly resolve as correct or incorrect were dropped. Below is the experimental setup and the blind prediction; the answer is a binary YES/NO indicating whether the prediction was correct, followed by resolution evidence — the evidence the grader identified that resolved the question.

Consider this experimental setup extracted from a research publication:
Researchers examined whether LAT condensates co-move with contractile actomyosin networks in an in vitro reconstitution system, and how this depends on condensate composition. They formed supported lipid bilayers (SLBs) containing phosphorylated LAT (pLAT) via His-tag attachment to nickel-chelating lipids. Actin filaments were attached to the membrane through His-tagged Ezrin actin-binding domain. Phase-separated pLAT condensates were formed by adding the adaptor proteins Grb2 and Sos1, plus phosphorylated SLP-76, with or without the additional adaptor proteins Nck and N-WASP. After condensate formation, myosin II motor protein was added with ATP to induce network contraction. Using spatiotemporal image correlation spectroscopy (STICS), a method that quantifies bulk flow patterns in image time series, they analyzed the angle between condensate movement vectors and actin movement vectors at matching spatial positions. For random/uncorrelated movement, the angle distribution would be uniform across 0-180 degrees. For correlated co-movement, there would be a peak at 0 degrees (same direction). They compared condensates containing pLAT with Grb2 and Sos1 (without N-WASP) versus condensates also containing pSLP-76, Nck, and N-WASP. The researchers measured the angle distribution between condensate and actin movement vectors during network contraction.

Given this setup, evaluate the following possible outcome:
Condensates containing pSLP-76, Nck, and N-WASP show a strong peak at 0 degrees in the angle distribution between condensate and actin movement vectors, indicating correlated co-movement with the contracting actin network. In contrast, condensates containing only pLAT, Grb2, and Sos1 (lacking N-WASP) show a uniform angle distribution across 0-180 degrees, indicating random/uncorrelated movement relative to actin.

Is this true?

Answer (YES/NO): NO